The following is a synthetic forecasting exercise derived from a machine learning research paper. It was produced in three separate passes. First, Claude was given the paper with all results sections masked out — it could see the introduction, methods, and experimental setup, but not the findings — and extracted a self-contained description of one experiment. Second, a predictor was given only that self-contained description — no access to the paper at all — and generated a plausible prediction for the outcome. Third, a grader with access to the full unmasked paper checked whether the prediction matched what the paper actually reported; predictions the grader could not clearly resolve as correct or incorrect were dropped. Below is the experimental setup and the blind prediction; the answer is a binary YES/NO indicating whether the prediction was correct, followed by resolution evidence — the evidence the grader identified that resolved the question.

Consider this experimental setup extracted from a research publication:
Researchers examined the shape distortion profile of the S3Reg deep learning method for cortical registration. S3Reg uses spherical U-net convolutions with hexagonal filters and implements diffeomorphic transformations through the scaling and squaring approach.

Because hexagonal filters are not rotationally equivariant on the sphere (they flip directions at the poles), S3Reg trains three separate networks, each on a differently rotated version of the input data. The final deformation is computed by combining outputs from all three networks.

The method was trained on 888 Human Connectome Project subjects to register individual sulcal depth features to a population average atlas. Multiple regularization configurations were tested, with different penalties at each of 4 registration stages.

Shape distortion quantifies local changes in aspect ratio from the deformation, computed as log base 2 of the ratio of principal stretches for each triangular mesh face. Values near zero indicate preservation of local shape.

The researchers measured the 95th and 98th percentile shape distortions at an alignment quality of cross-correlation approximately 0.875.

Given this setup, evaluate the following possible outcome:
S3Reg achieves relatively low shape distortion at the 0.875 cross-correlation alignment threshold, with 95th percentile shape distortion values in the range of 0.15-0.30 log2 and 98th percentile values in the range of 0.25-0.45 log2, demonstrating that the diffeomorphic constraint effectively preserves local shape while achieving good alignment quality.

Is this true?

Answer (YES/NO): NO